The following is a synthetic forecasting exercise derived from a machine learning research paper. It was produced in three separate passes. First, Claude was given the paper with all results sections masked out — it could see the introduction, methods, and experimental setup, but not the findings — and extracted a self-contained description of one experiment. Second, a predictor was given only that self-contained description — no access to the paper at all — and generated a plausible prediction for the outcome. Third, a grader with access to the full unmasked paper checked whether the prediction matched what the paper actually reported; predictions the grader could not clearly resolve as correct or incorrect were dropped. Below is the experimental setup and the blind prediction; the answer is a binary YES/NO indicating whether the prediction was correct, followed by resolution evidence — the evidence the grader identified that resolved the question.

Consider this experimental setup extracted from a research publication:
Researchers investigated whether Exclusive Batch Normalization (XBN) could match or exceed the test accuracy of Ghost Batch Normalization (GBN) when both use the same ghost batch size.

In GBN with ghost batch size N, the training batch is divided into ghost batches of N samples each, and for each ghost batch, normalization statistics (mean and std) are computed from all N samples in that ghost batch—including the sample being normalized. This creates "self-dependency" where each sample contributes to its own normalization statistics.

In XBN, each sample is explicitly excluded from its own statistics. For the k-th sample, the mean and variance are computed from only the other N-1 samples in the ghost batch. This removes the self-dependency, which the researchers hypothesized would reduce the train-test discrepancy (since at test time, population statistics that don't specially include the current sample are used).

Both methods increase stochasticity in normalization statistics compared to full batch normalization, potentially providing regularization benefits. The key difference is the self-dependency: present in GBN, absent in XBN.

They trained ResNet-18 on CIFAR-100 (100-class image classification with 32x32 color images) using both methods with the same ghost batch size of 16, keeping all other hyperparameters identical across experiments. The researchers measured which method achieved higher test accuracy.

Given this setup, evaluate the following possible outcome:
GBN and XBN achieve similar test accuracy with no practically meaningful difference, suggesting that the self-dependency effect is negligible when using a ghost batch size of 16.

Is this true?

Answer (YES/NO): NO